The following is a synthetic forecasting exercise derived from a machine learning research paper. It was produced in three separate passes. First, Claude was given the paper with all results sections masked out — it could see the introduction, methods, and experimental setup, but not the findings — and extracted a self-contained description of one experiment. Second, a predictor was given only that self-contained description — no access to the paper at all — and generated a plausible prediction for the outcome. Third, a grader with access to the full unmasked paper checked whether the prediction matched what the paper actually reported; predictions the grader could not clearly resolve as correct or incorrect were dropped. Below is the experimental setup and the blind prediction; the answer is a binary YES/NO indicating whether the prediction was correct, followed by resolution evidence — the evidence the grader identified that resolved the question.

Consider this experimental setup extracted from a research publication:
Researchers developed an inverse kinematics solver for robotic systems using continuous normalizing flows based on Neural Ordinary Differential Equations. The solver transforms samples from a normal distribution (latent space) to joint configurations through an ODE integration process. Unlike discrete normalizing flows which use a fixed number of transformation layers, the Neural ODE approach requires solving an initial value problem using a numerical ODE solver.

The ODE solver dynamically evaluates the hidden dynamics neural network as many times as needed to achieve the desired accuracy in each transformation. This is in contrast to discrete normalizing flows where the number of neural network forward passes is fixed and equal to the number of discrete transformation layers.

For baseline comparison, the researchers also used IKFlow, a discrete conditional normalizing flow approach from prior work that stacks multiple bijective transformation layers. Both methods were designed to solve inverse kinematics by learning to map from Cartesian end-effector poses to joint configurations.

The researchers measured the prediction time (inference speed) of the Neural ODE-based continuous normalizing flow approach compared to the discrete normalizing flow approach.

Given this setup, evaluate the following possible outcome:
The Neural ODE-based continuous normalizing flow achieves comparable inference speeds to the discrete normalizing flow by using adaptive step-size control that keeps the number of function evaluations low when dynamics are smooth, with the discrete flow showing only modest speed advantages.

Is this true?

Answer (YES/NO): NO